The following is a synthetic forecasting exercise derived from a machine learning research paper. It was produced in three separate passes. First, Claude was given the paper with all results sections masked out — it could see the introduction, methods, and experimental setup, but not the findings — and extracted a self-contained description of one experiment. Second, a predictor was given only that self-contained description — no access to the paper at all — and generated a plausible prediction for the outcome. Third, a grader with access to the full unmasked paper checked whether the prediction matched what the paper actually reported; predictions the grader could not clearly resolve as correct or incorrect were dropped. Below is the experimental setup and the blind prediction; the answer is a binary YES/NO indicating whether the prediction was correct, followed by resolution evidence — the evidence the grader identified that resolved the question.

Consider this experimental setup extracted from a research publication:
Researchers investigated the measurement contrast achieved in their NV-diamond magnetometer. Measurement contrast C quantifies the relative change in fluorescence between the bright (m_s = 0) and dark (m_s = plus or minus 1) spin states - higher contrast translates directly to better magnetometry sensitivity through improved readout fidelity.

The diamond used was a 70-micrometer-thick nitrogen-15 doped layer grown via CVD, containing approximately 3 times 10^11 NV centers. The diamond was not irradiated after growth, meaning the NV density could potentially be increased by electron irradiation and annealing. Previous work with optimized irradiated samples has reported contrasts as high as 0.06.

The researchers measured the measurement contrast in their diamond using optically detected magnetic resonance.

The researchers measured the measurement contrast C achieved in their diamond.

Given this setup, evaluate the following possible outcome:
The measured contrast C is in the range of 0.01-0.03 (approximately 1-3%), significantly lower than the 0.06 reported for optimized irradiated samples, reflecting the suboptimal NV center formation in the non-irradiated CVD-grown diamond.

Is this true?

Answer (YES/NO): NO